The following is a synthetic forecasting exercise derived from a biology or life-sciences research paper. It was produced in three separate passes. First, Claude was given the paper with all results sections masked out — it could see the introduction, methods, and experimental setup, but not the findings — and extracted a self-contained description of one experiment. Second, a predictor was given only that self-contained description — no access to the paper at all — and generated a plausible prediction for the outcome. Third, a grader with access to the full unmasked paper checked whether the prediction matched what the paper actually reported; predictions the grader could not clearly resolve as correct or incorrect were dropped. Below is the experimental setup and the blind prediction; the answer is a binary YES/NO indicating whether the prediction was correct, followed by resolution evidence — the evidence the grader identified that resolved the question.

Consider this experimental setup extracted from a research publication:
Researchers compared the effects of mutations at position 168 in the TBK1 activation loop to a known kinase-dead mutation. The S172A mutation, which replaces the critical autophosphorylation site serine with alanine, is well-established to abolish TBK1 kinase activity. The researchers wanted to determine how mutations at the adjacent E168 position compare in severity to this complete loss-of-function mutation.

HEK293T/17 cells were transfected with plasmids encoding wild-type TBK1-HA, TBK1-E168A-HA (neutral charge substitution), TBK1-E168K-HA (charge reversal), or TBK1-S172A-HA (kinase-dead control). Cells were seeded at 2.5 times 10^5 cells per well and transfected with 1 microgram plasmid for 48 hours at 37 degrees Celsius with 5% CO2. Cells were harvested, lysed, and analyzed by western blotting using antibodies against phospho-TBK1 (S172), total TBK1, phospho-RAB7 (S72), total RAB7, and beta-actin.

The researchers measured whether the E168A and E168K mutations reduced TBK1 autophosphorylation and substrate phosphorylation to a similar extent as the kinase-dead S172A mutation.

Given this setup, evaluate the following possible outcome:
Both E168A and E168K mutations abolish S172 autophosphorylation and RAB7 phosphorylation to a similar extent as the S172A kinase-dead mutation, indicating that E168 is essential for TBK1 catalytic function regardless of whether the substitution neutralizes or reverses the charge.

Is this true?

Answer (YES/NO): NO